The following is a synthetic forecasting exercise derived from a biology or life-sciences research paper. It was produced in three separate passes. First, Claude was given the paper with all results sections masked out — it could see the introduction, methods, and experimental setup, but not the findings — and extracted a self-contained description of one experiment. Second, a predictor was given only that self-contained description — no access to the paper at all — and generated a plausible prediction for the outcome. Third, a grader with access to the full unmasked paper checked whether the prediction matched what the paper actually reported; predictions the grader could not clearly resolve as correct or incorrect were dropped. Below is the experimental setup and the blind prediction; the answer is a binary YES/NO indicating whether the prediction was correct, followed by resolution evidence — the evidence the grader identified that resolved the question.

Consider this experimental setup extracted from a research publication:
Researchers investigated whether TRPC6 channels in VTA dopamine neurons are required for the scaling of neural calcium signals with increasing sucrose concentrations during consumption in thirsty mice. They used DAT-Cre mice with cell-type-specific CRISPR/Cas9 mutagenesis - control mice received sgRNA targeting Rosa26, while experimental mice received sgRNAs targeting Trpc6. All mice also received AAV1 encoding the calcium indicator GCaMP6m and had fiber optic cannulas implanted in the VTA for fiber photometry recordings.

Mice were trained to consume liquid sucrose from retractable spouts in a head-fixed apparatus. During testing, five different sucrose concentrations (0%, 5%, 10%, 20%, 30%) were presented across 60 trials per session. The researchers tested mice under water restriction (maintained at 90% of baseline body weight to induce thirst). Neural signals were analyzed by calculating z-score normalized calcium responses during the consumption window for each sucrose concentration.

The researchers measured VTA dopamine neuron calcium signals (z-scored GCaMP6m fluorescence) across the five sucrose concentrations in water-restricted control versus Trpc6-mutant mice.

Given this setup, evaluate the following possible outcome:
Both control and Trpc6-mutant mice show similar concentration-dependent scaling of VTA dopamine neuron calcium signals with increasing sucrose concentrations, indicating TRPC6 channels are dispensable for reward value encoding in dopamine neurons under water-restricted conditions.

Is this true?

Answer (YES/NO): YES